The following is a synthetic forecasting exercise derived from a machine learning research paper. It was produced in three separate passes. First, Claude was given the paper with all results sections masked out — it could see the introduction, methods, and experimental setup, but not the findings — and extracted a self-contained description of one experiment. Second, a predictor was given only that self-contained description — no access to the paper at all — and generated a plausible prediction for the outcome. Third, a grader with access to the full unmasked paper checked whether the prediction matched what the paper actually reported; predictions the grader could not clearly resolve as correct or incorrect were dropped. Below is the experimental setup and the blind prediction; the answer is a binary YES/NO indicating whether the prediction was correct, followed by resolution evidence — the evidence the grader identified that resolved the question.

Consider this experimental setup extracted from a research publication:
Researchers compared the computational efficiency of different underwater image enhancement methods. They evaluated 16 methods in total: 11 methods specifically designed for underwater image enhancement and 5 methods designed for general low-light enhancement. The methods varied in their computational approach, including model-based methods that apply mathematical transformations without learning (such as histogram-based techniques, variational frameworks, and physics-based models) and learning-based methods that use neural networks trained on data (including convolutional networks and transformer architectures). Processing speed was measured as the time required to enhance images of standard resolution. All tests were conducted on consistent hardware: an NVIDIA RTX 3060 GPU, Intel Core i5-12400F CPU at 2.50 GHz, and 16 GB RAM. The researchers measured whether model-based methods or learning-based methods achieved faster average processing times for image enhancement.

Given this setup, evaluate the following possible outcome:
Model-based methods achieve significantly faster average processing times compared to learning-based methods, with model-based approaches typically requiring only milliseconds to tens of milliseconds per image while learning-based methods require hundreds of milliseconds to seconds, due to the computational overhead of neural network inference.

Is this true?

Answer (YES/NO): NO